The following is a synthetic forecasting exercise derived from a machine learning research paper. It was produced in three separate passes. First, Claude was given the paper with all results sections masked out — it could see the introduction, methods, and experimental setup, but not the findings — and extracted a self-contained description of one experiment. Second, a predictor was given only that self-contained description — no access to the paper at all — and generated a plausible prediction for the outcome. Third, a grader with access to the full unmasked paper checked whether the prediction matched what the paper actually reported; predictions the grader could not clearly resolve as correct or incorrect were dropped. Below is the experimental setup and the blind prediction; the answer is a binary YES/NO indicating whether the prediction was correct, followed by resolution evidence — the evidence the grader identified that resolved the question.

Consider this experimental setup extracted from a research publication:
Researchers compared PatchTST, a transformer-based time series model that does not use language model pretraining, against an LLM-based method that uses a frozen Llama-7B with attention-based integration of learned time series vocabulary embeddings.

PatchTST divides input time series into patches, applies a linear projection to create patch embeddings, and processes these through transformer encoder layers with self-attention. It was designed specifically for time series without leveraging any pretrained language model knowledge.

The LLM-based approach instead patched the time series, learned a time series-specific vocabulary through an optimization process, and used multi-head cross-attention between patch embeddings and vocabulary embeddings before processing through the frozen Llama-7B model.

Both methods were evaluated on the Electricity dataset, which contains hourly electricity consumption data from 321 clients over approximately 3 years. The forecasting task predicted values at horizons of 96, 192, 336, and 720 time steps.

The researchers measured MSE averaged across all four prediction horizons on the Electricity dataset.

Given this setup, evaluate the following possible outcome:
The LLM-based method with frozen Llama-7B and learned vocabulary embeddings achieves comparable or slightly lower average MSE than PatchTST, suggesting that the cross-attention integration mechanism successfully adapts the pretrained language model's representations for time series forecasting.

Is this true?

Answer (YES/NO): NO